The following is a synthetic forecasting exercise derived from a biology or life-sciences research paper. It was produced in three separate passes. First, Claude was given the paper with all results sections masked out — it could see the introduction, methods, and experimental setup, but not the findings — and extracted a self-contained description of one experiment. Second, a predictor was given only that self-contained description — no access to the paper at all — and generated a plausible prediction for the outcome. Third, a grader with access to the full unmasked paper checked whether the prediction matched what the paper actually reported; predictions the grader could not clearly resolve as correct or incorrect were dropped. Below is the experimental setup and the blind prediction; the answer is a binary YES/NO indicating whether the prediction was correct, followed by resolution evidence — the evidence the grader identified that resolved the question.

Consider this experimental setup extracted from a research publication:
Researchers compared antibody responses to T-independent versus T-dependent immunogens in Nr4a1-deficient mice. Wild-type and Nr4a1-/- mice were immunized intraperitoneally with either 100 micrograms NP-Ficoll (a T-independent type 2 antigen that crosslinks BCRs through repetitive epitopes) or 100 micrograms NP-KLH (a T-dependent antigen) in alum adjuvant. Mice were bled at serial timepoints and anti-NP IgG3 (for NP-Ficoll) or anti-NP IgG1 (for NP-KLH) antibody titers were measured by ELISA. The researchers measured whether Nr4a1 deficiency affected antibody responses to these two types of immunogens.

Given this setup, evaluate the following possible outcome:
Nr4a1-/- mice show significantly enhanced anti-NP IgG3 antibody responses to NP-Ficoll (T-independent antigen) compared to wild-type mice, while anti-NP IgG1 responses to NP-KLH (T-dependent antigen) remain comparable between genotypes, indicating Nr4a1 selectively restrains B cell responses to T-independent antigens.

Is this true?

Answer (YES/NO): YES